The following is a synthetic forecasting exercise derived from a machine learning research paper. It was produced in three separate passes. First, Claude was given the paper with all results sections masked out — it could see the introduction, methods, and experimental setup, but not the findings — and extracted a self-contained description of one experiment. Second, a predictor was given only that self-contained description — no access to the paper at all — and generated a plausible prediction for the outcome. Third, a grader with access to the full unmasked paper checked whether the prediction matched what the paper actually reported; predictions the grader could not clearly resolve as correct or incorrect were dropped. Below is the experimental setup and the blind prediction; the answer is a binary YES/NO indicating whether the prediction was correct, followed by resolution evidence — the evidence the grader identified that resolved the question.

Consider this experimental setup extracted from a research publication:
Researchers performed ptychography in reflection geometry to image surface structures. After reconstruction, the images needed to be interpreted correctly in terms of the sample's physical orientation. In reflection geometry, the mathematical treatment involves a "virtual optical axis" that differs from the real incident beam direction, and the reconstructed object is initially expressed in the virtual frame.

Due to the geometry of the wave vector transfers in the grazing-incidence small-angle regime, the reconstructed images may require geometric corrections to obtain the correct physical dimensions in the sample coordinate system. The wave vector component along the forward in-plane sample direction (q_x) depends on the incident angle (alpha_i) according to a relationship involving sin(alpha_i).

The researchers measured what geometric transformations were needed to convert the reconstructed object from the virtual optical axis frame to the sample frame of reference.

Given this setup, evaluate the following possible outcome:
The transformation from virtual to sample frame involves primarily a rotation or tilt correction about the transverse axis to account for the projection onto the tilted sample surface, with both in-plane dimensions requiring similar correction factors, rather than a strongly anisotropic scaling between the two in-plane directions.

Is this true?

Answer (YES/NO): NO